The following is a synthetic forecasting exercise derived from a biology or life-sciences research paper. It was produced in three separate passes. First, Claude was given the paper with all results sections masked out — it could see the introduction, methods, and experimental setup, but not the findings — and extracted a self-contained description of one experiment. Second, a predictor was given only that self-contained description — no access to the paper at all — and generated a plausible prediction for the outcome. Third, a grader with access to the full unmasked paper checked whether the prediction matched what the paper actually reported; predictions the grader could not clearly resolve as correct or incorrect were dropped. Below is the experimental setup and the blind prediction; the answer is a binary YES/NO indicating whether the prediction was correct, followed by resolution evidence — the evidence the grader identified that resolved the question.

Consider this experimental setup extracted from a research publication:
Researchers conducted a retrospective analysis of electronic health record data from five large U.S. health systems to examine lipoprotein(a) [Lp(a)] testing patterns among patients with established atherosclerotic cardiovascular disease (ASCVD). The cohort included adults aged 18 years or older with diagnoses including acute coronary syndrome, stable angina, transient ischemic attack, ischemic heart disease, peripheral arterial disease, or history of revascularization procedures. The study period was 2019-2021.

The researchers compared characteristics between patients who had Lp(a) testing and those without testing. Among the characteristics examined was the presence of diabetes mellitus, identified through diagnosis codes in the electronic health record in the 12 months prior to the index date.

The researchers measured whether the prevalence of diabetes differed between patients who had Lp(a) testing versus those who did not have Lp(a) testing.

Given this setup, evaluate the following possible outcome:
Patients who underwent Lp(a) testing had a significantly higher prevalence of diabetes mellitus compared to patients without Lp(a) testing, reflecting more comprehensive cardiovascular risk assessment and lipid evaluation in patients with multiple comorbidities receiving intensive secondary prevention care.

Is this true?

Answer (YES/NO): NO